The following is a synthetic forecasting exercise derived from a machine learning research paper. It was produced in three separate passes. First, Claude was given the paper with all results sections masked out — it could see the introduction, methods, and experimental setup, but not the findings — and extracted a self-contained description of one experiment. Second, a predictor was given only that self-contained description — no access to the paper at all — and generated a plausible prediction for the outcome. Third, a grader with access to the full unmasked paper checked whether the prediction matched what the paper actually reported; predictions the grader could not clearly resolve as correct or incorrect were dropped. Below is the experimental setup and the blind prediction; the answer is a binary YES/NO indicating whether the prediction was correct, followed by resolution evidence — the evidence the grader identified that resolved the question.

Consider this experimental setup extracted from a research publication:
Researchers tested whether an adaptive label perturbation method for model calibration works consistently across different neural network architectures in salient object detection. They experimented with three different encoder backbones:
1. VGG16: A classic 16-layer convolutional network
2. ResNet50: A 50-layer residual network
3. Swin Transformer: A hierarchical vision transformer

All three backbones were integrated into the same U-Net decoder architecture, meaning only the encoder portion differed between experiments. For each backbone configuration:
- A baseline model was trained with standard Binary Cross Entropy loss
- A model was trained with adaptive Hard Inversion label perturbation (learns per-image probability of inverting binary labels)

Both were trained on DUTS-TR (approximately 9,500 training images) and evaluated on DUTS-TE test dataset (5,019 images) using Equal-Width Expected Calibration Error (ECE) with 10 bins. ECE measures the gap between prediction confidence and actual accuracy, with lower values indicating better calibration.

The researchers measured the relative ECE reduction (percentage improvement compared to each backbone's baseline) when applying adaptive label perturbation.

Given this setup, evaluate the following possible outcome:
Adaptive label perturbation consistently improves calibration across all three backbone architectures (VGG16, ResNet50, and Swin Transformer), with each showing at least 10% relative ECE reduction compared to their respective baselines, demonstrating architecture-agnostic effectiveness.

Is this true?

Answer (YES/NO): YES